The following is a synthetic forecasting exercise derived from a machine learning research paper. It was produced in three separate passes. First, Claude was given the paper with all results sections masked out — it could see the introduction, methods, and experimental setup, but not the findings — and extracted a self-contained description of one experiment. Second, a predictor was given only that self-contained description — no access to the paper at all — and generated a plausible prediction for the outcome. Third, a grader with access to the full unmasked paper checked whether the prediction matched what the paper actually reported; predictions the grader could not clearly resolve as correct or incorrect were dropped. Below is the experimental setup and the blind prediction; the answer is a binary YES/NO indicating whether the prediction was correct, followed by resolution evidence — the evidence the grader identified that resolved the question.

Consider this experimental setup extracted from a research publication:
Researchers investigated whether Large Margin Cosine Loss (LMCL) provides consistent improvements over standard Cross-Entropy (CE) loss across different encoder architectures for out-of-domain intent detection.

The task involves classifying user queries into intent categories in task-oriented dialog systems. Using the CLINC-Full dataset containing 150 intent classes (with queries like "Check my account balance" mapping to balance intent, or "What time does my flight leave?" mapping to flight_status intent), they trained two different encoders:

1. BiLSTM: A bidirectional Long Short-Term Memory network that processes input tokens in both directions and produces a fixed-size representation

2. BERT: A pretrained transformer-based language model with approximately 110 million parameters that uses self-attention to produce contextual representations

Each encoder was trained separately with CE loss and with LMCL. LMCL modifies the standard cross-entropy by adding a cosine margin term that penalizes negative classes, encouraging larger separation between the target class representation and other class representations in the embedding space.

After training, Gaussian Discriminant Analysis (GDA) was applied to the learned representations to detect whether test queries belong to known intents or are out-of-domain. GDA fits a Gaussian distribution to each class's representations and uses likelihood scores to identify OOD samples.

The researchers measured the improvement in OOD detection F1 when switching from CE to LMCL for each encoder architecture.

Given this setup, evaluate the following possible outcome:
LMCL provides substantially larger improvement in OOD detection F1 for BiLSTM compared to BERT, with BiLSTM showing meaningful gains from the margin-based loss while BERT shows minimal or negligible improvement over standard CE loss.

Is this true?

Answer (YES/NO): NO